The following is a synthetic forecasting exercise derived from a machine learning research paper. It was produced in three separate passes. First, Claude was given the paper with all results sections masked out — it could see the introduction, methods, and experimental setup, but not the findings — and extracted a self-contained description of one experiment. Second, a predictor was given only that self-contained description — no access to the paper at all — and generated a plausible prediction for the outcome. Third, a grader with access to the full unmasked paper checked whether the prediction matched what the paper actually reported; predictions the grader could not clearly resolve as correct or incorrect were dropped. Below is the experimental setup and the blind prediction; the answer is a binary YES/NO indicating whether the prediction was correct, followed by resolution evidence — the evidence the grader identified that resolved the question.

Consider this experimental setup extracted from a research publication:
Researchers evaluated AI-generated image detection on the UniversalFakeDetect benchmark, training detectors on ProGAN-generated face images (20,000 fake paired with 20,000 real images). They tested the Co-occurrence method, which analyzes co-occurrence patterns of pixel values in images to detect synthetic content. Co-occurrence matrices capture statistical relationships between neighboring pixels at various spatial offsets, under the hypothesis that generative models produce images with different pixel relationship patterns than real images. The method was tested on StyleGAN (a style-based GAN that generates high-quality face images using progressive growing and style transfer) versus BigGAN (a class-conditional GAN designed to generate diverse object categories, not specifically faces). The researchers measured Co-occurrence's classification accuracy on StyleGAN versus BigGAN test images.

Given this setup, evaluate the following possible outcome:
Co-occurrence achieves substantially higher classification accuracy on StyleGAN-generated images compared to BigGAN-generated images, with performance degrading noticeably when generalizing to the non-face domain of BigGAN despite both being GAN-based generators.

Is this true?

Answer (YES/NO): YES